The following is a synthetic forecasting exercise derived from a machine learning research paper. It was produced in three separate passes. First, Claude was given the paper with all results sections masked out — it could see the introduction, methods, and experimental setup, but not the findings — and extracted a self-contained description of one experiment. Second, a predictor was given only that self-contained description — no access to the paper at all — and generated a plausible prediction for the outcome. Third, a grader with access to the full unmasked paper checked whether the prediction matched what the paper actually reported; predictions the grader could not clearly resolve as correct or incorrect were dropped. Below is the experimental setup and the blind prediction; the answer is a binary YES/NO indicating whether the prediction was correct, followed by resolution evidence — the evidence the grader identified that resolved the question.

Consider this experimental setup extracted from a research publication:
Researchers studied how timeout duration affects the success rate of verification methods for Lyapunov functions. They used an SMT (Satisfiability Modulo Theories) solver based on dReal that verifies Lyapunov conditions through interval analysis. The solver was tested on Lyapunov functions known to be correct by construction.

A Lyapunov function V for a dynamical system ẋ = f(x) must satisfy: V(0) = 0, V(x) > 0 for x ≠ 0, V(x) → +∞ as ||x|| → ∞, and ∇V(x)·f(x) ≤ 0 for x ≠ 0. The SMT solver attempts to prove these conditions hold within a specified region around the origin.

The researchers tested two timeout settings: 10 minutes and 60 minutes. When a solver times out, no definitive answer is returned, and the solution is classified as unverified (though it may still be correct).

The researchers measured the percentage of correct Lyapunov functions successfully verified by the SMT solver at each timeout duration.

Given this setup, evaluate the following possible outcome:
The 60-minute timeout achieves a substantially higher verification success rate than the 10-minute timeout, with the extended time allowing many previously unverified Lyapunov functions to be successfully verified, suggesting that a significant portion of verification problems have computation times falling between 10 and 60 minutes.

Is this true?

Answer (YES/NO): YES